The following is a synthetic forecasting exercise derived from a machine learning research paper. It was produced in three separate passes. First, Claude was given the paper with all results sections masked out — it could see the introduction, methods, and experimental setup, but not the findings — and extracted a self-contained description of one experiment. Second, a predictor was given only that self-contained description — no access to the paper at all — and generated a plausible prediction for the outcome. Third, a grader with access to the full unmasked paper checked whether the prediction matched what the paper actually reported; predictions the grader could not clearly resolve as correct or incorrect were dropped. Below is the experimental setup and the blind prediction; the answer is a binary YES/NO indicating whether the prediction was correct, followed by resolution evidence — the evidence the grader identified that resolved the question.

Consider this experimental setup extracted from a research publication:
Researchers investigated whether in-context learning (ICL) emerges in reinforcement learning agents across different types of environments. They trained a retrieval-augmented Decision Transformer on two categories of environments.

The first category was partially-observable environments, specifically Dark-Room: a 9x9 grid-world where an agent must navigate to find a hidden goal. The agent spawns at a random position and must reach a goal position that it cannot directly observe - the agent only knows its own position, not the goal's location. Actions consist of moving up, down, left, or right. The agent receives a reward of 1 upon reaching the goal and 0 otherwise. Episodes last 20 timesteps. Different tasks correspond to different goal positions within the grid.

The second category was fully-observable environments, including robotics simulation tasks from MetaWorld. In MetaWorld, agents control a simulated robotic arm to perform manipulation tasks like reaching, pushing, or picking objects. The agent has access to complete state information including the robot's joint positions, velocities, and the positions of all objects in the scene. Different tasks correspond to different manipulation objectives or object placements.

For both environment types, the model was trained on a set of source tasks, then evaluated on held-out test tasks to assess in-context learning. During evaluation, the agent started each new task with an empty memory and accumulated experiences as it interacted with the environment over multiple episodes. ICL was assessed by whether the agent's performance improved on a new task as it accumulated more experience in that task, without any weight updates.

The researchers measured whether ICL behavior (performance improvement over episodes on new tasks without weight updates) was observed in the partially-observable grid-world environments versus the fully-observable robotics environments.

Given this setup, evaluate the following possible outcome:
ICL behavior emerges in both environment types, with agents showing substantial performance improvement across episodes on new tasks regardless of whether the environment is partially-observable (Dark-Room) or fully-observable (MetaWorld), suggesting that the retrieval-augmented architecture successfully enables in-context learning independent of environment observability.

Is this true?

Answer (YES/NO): NO